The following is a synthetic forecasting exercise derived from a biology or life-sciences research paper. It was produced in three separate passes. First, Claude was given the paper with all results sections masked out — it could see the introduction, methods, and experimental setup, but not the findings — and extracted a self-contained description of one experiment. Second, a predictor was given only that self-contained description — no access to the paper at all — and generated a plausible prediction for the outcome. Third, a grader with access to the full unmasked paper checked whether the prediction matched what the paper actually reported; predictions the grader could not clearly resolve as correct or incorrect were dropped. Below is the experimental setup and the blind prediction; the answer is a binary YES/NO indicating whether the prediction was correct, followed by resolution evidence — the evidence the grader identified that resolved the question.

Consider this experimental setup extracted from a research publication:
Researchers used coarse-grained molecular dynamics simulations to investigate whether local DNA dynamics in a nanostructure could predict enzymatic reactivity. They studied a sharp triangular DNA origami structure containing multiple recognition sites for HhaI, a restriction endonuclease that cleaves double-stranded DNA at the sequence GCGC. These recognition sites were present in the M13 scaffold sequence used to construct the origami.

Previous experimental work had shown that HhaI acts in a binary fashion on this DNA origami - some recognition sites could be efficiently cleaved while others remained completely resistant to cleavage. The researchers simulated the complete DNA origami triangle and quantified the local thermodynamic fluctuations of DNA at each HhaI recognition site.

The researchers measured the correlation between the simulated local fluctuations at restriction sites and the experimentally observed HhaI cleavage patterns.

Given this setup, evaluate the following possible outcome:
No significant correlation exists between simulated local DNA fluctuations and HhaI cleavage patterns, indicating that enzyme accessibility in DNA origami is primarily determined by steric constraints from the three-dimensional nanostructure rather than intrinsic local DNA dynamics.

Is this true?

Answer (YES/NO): NO